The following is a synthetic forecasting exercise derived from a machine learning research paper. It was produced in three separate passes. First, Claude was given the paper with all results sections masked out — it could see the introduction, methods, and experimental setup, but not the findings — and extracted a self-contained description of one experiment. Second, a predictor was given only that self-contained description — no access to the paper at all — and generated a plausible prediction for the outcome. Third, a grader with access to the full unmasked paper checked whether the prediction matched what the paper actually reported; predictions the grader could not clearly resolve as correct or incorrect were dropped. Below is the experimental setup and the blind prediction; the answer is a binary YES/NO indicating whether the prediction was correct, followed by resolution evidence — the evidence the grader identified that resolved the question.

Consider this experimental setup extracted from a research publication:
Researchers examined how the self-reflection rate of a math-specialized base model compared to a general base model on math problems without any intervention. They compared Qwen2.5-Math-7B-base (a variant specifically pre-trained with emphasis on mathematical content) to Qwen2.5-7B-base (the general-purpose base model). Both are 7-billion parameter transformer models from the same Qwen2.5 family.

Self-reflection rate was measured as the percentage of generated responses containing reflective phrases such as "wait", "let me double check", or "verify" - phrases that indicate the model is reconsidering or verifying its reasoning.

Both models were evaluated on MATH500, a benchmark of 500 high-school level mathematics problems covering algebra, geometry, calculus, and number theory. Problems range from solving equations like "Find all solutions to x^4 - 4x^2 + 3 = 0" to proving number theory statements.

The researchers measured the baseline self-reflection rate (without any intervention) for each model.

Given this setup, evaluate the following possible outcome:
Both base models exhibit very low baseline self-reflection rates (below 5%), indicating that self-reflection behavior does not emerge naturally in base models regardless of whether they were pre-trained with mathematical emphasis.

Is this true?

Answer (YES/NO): NO